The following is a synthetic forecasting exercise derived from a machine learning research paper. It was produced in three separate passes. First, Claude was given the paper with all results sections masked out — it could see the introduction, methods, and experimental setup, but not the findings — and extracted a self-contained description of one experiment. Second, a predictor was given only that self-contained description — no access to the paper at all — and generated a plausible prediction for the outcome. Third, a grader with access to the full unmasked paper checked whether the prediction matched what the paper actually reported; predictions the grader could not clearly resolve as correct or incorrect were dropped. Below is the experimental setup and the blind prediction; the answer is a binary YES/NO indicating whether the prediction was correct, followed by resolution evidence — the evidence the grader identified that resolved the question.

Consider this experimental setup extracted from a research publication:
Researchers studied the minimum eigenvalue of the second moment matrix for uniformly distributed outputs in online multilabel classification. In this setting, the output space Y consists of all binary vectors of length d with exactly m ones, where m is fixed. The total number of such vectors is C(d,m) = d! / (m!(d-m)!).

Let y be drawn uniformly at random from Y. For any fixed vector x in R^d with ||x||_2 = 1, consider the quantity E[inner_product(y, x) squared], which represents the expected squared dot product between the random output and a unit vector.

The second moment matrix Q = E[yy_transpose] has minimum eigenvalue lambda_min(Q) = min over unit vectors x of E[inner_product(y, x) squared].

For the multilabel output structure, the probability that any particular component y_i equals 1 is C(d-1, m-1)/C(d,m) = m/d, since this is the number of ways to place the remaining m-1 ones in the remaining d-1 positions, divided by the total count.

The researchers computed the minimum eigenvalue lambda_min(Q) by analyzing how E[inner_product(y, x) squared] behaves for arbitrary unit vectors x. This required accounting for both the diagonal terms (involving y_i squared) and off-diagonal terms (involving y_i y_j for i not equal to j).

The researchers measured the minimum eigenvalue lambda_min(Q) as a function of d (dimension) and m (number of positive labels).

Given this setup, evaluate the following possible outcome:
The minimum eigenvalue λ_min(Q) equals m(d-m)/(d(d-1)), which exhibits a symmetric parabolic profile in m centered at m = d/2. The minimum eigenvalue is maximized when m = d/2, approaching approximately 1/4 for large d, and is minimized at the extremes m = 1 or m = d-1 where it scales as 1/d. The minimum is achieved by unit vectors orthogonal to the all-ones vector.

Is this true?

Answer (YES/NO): NO